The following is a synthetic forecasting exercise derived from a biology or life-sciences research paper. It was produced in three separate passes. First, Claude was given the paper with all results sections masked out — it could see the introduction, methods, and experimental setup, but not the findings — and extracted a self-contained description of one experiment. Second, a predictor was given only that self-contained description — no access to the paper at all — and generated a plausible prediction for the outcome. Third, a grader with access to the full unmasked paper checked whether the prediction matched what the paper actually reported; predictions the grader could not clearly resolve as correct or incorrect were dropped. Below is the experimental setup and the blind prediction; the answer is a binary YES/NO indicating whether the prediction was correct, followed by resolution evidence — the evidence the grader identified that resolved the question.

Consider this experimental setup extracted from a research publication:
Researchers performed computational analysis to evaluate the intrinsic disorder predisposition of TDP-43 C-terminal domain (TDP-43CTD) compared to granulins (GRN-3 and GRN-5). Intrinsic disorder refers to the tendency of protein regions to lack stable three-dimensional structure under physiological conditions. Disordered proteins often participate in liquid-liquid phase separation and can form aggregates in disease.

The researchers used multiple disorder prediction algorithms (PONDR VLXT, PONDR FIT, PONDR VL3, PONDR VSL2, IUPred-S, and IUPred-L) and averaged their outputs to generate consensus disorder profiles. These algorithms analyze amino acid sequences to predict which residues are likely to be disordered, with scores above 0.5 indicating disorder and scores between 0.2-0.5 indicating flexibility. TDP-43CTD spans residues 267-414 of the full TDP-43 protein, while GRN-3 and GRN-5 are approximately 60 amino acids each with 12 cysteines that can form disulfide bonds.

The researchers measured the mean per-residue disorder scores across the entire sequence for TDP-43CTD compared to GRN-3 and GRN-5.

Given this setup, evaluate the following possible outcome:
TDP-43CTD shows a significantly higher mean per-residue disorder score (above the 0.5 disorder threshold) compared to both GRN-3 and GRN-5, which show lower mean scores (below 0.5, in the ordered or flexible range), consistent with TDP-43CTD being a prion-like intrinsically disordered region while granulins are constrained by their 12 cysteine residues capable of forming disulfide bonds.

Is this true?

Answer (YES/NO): NO